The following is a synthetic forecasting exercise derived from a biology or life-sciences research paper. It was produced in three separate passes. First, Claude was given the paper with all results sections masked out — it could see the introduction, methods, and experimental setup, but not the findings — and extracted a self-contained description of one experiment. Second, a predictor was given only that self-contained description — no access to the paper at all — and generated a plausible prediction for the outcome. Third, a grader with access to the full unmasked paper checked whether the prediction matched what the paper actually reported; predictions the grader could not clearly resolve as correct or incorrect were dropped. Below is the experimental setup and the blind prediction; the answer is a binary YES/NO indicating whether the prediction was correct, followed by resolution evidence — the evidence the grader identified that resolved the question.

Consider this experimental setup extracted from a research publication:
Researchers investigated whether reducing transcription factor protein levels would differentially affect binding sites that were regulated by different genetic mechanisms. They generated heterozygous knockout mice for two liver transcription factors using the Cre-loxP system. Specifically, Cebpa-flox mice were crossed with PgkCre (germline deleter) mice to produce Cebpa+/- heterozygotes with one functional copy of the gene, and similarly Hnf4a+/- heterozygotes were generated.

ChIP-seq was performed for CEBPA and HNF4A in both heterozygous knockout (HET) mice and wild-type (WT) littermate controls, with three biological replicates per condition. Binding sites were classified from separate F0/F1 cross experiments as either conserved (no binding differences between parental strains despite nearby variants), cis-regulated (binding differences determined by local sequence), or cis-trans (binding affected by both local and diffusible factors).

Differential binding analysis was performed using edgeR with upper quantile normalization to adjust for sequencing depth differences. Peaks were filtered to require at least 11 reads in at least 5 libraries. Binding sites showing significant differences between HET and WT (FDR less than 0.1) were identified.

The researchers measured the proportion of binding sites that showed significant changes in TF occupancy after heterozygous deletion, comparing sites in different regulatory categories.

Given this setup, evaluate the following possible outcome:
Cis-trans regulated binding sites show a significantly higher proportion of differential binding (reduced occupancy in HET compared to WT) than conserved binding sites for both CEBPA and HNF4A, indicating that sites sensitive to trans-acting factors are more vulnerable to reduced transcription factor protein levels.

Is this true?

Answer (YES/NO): NO